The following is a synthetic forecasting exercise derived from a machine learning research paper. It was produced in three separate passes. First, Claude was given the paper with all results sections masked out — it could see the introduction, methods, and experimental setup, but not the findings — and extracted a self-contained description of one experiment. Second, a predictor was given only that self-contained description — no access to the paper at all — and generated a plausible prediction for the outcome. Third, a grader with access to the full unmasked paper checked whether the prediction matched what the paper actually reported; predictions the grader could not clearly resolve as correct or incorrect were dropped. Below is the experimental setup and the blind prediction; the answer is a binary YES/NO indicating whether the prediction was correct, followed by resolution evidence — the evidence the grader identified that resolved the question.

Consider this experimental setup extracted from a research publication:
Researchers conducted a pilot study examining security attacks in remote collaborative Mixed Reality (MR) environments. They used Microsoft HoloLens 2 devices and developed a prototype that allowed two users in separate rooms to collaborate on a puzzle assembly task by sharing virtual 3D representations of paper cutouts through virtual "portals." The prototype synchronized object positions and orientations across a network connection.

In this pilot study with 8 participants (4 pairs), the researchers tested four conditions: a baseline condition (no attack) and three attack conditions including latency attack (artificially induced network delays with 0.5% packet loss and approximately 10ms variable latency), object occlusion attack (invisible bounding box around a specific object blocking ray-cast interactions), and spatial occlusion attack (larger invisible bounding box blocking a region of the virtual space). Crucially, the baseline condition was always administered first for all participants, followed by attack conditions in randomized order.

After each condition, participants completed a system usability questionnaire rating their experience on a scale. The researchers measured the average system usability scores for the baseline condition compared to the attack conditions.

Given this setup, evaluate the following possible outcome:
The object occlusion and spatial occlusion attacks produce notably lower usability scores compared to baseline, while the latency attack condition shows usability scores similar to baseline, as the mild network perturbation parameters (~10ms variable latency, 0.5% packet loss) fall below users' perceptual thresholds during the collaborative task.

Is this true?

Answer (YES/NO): NO